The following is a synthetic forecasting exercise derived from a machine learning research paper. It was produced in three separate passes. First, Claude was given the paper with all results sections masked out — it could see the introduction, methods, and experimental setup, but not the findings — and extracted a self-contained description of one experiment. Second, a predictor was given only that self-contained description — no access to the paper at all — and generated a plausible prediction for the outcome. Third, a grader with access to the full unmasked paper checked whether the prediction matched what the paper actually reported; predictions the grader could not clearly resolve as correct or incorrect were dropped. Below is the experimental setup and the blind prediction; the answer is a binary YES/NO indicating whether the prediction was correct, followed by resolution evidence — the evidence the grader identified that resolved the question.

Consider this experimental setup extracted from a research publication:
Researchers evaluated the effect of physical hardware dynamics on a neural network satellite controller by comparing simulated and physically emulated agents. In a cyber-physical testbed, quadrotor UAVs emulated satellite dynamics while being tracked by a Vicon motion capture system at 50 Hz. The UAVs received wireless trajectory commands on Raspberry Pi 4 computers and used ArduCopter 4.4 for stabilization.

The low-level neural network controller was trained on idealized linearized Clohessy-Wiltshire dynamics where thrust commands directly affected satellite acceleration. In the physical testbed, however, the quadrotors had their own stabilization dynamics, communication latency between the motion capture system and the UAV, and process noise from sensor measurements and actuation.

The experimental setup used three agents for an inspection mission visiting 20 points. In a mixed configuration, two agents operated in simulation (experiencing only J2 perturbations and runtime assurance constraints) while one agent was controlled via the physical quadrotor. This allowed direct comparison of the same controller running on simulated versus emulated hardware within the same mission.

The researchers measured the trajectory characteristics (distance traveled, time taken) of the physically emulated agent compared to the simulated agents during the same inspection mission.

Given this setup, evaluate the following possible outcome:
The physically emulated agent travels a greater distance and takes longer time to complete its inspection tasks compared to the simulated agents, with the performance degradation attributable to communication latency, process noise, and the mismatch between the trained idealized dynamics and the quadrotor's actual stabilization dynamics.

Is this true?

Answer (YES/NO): NO